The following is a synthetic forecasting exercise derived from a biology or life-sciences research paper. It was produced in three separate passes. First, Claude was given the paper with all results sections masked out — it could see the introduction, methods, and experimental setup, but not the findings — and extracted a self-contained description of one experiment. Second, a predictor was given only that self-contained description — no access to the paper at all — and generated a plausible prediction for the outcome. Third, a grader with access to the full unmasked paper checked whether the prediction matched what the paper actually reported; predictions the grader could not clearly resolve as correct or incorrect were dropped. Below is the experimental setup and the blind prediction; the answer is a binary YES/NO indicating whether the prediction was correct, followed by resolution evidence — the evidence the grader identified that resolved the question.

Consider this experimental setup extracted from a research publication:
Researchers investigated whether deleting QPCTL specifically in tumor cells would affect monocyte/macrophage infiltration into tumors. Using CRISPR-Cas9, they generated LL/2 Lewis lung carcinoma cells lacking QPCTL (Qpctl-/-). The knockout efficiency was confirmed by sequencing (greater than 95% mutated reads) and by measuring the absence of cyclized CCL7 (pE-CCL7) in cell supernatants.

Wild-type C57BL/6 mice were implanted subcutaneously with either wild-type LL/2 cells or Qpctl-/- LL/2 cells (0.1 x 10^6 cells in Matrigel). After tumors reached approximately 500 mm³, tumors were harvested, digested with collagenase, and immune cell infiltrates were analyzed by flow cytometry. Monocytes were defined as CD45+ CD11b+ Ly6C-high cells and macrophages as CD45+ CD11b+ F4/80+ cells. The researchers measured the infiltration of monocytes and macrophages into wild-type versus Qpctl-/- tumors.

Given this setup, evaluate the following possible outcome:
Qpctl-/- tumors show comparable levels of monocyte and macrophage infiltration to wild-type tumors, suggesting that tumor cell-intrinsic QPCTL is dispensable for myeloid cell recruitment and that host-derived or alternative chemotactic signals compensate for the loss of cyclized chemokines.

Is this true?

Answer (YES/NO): NO